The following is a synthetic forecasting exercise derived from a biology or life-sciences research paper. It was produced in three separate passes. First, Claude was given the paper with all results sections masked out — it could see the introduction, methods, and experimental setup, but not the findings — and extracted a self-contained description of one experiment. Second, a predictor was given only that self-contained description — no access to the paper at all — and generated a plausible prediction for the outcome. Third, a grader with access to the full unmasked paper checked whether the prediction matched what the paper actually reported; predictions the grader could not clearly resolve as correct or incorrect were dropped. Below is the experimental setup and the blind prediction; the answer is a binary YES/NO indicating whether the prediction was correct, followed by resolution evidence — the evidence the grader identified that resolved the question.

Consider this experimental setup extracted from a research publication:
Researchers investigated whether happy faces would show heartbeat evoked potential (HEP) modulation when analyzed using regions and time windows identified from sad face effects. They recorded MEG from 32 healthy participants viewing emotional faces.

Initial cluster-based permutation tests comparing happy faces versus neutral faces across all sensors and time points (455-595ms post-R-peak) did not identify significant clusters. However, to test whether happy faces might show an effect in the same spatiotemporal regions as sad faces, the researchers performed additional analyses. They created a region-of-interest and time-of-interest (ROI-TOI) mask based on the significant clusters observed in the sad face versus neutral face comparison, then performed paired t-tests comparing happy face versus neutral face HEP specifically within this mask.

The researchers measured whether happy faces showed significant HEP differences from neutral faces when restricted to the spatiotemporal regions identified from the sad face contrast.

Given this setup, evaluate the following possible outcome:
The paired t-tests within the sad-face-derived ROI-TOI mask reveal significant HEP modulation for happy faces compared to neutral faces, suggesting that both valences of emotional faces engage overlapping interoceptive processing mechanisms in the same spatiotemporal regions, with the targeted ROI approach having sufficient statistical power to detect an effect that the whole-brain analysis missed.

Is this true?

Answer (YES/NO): YES